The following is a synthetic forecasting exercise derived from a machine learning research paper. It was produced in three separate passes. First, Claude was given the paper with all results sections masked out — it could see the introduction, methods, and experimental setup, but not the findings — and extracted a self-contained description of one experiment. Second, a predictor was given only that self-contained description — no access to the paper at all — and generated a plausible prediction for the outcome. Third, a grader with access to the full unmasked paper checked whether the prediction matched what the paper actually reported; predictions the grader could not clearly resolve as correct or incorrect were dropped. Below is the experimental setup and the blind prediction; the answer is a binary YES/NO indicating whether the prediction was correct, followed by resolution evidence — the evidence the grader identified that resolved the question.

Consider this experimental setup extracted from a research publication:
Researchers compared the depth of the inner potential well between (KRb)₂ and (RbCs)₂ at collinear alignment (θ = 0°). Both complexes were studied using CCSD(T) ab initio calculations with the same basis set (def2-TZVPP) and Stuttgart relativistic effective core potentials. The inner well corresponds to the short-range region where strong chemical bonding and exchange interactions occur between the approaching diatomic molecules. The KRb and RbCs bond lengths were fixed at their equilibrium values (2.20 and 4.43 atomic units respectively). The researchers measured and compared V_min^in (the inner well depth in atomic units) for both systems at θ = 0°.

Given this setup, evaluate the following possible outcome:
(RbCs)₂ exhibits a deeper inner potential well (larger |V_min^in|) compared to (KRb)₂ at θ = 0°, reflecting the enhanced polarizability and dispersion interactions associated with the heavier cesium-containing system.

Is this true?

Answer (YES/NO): NO